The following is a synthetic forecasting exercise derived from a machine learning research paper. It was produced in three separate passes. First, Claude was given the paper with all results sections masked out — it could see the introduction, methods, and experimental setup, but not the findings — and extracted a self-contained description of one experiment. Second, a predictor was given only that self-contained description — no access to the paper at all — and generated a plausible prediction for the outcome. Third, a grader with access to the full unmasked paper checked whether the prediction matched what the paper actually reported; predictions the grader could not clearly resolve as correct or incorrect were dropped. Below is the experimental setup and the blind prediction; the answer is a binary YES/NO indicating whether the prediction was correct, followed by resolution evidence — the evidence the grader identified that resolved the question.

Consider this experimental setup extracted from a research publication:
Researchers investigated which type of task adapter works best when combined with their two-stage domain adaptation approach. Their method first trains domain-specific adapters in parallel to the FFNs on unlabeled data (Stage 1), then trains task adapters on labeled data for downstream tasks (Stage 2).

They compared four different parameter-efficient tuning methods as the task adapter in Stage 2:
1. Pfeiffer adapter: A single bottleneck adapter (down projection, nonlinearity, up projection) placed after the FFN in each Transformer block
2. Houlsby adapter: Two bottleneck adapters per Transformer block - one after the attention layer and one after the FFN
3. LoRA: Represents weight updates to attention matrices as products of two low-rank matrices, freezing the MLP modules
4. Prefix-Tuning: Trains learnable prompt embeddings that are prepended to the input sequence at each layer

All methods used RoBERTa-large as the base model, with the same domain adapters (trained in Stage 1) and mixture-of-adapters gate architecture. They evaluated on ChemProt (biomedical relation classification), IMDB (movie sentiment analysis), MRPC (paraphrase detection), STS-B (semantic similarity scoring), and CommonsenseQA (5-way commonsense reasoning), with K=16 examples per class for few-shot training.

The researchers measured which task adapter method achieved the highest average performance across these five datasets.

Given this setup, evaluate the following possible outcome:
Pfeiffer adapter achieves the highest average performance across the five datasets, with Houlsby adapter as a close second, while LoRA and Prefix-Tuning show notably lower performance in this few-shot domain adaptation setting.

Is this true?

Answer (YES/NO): YES